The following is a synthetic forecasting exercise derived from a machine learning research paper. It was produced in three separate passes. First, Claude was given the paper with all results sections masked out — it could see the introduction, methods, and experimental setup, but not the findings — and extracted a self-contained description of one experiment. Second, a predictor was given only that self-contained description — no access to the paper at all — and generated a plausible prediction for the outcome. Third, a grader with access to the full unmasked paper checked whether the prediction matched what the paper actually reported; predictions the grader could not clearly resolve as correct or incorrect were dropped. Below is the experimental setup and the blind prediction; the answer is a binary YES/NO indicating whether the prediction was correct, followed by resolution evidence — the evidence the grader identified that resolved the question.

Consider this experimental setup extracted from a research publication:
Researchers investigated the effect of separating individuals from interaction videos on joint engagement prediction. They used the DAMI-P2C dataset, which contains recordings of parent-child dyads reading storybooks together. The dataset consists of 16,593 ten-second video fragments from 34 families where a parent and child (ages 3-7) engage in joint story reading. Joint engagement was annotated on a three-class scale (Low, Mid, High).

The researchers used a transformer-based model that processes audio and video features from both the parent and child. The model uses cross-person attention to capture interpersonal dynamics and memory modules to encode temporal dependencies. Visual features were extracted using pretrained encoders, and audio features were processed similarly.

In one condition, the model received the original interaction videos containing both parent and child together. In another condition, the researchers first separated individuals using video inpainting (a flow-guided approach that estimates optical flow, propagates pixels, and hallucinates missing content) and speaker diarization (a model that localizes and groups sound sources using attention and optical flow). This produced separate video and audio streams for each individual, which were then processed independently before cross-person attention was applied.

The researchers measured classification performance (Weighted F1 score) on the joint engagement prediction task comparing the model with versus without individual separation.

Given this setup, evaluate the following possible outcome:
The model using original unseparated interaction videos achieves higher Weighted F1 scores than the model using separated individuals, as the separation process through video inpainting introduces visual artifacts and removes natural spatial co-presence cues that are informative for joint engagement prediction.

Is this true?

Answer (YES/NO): NO